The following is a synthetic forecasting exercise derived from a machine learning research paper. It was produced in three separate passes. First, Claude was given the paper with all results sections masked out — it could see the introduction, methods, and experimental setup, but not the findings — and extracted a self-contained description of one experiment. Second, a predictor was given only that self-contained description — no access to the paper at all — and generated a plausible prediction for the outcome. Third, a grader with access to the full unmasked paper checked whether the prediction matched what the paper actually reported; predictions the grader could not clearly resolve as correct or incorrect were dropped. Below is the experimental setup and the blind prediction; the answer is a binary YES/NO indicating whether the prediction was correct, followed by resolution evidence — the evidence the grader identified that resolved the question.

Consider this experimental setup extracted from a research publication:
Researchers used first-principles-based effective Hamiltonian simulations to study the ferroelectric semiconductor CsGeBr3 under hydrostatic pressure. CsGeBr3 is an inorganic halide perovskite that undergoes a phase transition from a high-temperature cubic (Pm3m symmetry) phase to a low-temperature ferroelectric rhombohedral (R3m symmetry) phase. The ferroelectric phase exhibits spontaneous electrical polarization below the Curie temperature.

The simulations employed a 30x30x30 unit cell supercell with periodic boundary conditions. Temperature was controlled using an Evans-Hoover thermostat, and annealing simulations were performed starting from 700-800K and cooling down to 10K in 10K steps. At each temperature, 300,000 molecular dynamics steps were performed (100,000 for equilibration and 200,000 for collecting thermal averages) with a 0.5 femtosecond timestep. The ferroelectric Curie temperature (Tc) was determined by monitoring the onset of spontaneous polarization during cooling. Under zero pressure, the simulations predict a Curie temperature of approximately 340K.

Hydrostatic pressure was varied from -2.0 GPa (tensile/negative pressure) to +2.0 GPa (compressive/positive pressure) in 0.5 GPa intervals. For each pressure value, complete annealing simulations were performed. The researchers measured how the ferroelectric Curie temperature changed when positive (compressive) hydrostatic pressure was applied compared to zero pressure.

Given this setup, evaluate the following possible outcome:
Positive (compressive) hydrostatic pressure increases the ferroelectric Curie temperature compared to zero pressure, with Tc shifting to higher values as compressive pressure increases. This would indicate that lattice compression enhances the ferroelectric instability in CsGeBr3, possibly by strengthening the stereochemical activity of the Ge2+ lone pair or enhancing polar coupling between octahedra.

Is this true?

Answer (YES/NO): NO